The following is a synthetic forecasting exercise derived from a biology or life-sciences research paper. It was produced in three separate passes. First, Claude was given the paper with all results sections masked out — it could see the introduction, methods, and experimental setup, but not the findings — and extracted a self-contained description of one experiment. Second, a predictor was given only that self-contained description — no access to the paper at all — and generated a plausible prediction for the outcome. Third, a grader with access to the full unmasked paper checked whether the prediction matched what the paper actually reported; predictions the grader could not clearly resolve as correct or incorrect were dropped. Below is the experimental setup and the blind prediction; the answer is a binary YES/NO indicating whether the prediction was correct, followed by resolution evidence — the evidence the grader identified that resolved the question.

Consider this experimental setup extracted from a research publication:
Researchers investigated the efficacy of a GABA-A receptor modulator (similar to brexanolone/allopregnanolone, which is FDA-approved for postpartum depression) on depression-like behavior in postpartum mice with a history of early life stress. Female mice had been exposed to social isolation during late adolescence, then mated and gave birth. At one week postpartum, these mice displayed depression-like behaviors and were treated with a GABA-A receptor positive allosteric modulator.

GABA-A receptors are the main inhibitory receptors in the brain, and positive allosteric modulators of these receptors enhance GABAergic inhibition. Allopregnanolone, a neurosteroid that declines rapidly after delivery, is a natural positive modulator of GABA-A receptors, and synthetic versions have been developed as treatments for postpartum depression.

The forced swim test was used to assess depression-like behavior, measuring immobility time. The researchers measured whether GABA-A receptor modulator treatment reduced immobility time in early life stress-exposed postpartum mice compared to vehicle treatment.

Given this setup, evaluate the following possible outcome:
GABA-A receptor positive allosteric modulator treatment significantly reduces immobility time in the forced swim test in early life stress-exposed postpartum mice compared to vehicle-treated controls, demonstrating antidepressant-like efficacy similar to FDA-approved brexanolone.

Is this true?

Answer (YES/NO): NO